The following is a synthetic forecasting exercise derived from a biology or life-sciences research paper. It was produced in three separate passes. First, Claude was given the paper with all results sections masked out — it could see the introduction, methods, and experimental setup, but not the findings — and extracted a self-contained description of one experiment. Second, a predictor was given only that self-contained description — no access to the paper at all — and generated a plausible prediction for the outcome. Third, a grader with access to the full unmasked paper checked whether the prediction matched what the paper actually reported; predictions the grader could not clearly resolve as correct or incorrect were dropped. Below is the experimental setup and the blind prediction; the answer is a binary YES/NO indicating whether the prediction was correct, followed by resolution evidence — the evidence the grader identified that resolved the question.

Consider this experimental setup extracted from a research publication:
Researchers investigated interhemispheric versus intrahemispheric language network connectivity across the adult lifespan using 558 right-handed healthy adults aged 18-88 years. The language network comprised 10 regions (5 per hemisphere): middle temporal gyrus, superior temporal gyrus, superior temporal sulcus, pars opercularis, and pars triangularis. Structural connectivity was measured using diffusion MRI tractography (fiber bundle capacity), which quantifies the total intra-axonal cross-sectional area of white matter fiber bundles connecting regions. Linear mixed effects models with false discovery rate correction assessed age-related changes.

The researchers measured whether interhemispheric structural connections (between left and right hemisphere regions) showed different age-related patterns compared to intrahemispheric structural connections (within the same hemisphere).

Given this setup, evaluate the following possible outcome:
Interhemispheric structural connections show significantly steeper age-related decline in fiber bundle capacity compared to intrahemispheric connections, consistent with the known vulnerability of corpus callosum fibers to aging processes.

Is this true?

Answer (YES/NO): NO